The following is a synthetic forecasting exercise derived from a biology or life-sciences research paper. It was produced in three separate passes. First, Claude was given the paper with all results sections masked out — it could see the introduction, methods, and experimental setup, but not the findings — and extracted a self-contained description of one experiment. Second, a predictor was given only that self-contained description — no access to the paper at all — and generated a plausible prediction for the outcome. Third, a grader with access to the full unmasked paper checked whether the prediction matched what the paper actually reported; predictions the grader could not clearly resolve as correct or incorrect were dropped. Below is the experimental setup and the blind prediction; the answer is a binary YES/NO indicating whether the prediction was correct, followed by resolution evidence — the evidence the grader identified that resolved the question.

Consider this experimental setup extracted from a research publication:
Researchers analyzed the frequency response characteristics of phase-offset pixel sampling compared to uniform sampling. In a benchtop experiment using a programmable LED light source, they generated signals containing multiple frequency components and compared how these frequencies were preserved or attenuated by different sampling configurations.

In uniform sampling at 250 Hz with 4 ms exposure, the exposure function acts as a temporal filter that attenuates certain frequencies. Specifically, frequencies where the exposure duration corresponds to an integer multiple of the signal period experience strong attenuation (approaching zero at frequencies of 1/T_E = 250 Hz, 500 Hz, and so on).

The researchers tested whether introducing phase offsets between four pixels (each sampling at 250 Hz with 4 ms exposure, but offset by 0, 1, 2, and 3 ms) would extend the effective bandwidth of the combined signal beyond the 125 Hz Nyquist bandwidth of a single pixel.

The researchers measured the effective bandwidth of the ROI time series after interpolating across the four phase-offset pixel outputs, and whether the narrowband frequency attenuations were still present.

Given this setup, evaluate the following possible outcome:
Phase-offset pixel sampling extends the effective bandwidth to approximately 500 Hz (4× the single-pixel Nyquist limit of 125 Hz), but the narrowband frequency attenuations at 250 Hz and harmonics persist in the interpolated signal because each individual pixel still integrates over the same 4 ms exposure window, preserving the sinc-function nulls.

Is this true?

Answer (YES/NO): YES